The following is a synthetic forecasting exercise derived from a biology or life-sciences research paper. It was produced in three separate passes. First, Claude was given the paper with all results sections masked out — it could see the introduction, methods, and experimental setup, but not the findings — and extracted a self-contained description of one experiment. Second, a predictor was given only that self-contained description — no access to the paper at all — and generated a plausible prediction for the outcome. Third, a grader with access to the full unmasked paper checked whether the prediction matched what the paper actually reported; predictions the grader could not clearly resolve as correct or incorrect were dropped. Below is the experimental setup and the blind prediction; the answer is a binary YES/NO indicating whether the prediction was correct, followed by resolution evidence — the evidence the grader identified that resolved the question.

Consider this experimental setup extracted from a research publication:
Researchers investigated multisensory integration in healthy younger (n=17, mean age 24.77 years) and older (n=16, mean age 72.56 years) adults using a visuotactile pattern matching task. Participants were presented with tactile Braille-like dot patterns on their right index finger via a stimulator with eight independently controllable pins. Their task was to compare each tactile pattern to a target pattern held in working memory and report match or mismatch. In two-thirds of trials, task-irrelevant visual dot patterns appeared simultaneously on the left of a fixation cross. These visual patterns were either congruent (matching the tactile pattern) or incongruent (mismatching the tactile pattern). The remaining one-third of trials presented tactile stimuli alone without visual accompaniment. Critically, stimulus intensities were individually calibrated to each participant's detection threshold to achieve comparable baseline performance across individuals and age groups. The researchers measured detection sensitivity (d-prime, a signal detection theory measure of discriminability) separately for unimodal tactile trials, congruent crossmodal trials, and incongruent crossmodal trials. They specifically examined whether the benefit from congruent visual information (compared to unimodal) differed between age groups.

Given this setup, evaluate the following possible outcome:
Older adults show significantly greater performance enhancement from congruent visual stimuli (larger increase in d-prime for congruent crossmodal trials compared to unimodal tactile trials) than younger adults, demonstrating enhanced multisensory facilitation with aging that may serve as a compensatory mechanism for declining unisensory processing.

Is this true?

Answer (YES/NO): YES